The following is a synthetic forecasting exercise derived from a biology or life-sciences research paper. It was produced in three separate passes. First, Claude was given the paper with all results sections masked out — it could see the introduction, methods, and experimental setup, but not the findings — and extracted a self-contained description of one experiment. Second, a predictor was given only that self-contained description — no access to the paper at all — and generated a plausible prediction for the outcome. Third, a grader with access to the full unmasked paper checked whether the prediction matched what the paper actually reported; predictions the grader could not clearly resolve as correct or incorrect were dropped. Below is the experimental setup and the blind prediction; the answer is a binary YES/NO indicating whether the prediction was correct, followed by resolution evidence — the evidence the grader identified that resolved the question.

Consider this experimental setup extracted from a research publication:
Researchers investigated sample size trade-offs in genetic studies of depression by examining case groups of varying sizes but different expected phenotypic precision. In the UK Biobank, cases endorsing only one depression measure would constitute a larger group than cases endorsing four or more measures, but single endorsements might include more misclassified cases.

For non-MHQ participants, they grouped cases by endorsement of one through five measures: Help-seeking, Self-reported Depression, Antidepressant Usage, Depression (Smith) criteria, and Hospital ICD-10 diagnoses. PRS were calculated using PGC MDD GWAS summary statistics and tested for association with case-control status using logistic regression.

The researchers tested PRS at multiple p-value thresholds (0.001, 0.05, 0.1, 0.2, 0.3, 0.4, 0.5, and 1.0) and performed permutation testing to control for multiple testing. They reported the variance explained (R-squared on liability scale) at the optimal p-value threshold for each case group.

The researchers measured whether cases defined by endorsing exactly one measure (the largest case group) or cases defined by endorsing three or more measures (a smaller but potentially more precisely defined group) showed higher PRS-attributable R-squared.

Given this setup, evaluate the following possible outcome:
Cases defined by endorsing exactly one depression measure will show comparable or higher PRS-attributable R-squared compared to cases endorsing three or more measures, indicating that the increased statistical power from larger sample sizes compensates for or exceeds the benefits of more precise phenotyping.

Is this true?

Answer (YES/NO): NO